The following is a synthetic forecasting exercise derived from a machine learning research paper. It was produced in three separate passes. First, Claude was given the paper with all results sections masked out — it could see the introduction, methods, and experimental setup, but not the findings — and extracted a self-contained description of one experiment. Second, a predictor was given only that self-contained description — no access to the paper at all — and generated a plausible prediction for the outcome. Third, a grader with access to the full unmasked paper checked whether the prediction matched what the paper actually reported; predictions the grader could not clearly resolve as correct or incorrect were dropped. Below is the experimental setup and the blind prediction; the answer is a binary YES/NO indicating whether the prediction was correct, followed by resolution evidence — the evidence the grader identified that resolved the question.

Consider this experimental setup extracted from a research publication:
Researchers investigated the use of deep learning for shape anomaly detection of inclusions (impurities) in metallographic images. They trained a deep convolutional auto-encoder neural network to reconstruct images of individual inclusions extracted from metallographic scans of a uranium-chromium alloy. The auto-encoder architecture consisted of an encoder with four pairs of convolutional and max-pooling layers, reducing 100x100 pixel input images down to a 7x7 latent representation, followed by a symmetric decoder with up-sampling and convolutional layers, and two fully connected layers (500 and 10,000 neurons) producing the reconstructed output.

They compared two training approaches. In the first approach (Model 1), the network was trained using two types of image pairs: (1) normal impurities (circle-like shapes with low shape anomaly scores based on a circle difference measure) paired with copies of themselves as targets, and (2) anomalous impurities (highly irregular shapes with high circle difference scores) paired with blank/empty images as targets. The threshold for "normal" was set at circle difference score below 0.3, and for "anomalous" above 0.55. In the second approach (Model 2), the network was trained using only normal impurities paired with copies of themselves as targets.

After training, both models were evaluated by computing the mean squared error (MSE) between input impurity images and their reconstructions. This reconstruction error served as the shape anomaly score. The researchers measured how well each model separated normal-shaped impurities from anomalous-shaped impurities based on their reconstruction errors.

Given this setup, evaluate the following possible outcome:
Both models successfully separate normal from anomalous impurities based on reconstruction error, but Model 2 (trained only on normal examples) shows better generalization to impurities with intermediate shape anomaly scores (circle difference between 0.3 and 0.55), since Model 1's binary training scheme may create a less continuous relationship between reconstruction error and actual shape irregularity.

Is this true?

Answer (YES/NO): NO